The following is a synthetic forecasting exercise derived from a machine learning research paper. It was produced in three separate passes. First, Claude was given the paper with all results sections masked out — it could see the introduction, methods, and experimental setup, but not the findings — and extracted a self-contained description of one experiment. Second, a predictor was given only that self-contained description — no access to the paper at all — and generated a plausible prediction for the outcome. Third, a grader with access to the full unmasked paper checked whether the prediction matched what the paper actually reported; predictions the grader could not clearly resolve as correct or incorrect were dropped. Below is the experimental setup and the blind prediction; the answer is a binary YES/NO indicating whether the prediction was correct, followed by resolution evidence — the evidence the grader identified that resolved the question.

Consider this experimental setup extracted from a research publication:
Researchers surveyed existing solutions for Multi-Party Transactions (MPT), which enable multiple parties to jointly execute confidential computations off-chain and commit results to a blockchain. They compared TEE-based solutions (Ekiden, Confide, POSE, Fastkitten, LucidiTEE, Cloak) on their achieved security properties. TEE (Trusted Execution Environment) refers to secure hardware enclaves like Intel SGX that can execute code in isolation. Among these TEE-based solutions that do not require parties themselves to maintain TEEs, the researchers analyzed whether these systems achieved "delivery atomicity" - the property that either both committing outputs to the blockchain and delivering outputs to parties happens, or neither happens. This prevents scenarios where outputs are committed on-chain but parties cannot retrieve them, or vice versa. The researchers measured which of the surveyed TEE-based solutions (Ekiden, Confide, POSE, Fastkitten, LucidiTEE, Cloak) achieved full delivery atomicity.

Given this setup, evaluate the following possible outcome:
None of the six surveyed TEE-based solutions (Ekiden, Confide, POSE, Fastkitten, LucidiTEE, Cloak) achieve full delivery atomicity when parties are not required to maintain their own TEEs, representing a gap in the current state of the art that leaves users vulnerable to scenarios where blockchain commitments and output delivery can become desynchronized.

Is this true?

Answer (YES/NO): NO